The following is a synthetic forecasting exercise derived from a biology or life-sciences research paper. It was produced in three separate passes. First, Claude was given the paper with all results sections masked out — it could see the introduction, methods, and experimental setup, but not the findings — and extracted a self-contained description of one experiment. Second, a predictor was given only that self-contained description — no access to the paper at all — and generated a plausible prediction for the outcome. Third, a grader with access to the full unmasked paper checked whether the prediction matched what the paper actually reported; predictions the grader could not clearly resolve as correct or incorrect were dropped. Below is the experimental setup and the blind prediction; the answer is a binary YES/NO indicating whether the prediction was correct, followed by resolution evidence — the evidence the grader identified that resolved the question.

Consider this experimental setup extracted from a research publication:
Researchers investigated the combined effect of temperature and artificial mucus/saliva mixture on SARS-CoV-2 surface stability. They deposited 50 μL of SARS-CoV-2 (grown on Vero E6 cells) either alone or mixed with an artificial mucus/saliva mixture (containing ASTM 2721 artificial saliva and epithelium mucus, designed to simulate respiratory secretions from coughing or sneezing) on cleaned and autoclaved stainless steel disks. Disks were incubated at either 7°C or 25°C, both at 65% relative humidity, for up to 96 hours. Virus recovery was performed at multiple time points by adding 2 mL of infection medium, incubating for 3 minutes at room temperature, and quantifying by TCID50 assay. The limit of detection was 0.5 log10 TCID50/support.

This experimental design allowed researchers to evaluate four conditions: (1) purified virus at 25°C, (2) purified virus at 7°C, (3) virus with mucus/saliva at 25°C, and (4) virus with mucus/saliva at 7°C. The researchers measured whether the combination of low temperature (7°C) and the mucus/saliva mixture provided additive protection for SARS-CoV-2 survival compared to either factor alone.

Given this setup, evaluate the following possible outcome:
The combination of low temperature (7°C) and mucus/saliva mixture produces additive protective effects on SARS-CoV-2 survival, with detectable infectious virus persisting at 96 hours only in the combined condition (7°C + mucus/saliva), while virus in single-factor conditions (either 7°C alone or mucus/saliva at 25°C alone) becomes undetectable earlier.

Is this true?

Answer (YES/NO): NO